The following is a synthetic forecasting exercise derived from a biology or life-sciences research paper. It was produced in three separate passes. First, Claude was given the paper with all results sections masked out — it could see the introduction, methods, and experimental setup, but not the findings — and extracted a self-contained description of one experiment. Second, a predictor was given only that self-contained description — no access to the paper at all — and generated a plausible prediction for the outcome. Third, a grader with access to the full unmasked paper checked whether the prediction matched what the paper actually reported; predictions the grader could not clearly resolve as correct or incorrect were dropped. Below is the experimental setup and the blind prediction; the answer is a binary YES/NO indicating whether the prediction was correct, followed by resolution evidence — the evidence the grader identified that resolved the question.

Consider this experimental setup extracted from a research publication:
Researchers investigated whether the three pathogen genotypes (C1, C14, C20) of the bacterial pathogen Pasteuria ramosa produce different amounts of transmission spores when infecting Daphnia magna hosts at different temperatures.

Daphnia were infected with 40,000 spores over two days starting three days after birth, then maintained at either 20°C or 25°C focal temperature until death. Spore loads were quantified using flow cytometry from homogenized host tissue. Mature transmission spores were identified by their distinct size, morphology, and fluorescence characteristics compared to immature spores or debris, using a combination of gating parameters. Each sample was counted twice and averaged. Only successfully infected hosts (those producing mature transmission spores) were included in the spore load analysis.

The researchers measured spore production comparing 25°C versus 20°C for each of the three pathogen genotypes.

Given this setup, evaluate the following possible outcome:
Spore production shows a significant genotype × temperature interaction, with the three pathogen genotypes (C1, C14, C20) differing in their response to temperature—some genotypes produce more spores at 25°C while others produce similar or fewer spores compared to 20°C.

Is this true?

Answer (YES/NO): NO